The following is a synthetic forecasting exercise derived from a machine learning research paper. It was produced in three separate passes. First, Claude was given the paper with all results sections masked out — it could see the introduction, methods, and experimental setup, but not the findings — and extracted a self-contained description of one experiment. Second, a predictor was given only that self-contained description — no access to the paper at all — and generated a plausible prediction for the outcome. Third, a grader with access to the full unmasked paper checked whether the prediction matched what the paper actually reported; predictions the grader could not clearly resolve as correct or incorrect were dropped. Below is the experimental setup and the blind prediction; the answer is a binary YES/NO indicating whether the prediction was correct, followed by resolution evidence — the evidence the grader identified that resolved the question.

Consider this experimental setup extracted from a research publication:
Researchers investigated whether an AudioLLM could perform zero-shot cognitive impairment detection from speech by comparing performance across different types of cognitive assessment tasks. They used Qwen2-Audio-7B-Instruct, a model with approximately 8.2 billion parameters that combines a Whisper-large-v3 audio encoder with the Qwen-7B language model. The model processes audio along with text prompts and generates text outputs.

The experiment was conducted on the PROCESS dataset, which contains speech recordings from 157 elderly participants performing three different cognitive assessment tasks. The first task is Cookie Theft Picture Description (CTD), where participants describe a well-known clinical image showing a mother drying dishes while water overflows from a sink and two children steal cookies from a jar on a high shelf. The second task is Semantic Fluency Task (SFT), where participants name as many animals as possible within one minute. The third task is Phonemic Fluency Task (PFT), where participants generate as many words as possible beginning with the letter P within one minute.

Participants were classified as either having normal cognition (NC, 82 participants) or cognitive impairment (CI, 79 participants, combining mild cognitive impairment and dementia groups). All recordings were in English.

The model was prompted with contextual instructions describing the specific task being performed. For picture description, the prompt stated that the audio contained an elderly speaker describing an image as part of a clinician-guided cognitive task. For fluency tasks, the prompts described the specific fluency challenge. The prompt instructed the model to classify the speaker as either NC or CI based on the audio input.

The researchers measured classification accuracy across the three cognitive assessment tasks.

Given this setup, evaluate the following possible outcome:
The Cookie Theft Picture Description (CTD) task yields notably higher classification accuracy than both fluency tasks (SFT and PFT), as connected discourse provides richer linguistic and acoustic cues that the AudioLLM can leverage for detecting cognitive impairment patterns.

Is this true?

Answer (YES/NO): NO